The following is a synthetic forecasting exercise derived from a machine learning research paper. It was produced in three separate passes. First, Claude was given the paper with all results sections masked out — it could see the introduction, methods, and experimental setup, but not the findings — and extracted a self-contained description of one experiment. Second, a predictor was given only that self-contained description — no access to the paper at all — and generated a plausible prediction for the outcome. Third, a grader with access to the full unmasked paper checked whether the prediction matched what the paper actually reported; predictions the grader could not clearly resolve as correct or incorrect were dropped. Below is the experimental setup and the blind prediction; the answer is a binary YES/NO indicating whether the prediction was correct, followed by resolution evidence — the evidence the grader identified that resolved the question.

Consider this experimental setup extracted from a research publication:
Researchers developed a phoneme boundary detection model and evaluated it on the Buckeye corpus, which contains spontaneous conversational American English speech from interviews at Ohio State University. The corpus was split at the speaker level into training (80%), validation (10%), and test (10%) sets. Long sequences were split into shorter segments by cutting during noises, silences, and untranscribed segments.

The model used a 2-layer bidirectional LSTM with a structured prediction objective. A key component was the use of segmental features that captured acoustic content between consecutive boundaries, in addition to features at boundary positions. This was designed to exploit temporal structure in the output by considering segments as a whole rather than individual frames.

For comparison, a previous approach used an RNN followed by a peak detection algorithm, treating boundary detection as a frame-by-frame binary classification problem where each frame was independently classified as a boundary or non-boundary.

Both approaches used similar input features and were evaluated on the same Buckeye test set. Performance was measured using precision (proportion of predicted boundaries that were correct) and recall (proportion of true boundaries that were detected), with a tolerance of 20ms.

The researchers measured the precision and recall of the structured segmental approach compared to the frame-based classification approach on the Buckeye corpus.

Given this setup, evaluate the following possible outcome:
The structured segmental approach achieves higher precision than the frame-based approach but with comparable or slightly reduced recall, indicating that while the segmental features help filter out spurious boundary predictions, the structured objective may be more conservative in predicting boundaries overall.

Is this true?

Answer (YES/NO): NO